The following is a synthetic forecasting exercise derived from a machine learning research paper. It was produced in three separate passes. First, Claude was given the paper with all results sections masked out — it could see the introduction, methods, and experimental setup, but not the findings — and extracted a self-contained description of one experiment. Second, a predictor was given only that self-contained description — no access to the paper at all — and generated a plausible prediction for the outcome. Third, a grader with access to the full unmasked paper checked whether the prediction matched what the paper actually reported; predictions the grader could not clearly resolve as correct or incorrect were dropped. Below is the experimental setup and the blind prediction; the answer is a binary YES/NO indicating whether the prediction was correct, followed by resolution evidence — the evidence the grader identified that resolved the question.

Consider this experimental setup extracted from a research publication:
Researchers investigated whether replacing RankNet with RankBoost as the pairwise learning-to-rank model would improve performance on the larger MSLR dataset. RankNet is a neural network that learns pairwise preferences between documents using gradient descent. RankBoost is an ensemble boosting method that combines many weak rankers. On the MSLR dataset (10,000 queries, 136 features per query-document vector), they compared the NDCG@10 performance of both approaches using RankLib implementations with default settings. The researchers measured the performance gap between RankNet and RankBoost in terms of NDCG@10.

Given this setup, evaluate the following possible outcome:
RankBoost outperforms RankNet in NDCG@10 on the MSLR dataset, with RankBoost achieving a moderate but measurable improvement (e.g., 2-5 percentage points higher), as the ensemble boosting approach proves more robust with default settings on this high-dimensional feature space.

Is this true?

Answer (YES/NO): NO